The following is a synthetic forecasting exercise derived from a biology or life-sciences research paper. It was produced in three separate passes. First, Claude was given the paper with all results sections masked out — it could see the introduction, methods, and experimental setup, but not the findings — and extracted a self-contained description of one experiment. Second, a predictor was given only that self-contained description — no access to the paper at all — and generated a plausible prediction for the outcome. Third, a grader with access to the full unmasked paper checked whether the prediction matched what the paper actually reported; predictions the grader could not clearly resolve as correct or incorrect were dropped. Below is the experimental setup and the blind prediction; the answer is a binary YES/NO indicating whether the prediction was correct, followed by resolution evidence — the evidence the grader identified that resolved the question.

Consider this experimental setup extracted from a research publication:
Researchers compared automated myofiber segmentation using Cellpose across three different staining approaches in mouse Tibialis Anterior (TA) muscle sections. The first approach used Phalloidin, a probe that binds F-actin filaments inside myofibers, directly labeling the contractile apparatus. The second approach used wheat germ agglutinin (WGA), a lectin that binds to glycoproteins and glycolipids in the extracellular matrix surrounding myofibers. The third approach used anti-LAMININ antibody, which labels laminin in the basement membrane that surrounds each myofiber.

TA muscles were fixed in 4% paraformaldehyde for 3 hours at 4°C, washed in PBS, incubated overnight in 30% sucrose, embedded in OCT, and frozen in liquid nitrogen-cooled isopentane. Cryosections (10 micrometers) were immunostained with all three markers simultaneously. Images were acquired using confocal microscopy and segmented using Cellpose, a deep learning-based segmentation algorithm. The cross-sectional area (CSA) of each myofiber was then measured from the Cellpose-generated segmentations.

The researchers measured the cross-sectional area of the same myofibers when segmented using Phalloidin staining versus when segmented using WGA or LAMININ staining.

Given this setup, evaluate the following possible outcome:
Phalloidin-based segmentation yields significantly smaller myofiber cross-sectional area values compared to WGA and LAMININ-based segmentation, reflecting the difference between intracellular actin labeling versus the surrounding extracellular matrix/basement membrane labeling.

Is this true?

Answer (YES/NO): NO